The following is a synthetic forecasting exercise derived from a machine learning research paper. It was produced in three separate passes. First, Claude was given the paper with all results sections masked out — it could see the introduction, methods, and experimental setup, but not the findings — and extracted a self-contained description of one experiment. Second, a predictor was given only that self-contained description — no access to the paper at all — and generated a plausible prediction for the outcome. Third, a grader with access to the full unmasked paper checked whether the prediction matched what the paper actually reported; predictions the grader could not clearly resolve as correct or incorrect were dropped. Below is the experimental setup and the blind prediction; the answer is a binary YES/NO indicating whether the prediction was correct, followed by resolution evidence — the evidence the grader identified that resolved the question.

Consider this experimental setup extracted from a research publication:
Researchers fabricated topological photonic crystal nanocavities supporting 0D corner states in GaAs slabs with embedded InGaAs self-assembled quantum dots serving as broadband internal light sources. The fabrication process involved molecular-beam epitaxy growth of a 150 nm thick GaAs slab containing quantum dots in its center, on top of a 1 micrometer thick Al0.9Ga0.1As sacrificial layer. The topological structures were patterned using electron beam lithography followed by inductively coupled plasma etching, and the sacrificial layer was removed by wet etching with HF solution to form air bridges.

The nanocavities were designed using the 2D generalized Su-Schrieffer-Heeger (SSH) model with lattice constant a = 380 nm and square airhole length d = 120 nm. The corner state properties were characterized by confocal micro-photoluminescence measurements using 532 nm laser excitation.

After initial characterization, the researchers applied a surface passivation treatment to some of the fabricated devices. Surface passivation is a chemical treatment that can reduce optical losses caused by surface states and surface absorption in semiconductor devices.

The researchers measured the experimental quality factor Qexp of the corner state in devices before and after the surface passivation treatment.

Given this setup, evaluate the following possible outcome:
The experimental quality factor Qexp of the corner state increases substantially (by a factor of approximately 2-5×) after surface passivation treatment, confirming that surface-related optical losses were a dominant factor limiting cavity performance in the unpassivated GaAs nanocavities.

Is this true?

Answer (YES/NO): NO